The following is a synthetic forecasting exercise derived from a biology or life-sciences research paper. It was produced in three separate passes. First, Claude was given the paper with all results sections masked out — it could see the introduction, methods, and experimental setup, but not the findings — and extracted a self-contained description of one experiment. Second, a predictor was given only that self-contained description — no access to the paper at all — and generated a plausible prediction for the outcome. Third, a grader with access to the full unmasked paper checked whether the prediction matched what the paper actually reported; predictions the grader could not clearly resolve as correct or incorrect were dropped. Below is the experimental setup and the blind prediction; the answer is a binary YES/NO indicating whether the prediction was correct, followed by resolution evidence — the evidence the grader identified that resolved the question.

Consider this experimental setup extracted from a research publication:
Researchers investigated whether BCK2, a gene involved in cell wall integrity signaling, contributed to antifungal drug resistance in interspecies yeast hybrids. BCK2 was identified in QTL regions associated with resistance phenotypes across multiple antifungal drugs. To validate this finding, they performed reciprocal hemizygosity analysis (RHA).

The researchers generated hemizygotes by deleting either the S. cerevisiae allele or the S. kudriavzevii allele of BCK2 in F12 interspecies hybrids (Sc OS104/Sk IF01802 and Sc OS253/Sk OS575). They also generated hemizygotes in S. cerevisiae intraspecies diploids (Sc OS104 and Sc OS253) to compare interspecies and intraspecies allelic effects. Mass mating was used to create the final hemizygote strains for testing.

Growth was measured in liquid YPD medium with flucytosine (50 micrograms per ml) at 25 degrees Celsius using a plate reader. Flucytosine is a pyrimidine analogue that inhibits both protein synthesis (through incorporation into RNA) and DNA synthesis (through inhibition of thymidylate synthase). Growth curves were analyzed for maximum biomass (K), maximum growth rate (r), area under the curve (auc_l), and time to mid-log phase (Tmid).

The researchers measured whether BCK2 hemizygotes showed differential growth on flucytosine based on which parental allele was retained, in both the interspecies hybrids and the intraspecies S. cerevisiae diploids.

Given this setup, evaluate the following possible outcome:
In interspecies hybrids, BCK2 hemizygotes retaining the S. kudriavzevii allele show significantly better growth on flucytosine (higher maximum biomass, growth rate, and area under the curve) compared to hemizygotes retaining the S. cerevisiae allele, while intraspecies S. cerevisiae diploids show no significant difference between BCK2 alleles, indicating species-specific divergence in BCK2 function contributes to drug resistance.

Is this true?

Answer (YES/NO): NO